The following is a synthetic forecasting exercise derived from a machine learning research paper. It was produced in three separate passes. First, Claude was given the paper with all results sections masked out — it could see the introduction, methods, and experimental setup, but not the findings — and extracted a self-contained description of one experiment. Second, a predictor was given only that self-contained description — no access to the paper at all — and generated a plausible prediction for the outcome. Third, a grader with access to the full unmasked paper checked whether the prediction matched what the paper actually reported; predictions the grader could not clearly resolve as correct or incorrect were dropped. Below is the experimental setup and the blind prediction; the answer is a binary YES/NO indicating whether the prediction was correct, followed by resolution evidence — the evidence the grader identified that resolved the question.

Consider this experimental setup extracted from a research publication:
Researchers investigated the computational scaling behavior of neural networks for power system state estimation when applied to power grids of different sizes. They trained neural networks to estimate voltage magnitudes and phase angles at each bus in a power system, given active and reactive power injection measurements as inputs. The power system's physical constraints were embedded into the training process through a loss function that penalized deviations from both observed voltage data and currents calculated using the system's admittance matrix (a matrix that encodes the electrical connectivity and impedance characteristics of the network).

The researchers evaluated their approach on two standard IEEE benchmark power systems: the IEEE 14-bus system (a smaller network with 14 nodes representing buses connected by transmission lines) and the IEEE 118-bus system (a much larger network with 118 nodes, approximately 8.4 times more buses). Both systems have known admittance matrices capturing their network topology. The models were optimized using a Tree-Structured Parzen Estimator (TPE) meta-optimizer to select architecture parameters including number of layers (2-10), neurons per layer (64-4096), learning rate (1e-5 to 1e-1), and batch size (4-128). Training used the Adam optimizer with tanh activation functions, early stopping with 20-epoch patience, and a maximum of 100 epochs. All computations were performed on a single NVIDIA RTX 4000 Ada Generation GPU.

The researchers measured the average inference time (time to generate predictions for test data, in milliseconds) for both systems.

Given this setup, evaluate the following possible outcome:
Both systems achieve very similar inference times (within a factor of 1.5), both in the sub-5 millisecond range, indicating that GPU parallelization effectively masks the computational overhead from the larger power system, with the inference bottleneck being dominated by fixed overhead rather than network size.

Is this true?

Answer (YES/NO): YES